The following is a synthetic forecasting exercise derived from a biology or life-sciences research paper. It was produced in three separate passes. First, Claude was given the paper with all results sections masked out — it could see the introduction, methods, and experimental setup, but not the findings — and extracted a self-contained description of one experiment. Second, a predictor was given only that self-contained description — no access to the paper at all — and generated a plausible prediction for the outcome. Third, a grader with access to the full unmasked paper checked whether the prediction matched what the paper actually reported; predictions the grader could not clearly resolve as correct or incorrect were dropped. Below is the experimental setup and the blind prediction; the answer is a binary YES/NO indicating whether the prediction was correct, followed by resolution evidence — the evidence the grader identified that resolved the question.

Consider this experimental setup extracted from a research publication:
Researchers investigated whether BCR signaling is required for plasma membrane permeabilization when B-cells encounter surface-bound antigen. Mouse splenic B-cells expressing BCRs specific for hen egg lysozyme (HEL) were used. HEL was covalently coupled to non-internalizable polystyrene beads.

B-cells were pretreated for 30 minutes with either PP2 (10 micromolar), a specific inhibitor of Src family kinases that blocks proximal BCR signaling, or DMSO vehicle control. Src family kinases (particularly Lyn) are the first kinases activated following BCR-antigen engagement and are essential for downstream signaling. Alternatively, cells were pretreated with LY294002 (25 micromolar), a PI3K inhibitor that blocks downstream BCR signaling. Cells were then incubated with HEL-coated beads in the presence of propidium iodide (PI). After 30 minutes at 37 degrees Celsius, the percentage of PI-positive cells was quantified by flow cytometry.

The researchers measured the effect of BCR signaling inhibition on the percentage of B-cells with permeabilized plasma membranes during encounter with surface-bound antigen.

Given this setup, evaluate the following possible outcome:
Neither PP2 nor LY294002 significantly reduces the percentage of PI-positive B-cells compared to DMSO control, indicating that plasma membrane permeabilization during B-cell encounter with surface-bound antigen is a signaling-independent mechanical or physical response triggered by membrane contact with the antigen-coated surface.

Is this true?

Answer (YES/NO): NO